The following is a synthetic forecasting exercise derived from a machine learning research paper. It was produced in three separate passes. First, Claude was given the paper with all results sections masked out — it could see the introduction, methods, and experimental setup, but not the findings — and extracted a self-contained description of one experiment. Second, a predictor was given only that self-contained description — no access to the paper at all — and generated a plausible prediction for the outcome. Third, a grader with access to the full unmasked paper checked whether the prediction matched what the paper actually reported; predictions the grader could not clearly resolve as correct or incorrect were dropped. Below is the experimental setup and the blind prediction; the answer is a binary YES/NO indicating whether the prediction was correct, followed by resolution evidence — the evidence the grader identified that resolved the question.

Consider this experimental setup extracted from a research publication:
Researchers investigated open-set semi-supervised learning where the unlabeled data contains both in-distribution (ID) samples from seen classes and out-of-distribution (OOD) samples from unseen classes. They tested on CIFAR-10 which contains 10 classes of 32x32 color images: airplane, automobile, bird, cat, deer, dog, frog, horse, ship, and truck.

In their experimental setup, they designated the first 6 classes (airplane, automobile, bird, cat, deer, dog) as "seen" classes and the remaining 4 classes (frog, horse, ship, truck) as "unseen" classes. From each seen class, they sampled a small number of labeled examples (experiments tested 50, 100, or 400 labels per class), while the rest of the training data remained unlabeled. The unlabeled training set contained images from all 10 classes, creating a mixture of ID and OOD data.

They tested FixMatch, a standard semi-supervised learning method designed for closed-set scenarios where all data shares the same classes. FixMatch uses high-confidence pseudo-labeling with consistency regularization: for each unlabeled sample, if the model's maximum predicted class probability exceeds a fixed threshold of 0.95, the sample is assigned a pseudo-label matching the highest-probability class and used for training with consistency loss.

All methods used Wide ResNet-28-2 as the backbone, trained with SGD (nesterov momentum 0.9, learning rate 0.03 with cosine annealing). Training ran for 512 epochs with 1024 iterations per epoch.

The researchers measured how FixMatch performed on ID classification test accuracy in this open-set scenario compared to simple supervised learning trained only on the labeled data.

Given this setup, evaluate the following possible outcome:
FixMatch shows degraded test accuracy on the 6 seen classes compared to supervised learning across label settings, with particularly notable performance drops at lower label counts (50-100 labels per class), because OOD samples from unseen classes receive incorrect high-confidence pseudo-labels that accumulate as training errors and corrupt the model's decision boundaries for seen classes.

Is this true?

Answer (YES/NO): NO